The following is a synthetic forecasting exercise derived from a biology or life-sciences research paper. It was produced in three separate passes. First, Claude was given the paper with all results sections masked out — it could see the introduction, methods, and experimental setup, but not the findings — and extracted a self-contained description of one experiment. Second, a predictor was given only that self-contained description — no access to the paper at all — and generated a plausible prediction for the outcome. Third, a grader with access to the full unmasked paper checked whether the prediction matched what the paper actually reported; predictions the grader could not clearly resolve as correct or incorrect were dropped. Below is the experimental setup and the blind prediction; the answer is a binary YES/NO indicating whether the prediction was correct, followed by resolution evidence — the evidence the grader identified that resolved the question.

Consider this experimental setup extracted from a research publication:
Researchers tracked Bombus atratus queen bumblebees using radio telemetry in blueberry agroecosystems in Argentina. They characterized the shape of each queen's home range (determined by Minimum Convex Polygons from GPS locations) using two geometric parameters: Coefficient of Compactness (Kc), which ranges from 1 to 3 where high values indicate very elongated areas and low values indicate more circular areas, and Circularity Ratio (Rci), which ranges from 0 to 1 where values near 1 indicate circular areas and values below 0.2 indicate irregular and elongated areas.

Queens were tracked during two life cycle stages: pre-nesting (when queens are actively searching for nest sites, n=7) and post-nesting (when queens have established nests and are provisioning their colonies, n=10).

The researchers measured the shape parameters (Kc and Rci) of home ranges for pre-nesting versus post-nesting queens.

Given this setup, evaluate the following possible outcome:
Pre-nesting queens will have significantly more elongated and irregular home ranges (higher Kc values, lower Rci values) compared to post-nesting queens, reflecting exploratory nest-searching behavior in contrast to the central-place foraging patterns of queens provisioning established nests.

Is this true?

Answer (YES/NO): NO